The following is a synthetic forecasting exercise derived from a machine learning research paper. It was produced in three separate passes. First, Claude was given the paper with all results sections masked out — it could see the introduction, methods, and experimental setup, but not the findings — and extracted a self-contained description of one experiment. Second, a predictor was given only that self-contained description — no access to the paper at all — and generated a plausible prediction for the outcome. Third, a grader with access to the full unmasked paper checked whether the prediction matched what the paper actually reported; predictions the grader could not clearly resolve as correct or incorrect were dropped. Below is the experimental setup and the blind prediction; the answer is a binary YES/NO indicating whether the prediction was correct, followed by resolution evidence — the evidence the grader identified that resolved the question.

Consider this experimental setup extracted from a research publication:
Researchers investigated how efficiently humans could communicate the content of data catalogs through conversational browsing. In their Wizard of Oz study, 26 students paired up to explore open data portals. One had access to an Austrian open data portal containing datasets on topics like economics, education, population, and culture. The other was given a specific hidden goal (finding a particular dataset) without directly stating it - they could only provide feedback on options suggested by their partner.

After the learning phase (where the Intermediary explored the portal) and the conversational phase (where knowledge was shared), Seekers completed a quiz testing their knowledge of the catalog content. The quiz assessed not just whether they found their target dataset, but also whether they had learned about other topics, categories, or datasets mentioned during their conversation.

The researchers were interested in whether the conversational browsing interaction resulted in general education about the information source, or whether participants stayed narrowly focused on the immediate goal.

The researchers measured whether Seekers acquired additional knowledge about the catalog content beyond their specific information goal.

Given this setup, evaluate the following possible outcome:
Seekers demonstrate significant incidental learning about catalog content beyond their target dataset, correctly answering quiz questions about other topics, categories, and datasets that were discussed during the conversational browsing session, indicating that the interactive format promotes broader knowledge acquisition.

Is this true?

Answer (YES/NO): NO